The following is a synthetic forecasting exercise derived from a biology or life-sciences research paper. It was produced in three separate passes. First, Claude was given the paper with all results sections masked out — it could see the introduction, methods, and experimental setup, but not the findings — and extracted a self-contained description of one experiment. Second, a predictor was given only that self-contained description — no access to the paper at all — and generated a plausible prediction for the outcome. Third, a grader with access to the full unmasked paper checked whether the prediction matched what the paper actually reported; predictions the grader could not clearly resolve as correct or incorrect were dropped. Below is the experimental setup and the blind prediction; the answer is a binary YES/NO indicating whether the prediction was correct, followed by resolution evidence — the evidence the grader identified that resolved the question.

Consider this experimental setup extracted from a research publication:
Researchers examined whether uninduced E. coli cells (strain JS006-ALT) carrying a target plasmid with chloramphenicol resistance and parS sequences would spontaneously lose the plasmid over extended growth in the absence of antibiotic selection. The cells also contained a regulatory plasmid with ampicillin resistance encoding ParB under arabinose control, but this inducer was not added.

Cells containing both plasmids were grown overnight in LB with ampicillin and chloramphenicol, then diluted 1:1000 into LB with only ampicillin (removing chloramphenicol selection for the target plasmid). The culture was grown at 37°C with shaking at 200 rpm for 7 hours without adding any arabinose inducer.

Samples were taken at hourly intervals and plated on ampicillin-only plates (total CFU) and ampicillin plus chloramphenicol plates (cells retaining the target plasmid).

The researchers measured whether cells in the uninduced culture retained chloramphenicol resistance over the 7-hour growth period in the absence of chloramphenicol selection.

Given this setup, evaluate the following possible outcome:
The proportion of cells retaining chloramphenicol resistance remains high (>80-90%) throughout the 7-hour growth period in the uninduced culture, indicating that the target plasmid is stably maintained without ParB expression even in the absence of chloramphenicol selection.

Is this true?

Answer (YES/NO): YES